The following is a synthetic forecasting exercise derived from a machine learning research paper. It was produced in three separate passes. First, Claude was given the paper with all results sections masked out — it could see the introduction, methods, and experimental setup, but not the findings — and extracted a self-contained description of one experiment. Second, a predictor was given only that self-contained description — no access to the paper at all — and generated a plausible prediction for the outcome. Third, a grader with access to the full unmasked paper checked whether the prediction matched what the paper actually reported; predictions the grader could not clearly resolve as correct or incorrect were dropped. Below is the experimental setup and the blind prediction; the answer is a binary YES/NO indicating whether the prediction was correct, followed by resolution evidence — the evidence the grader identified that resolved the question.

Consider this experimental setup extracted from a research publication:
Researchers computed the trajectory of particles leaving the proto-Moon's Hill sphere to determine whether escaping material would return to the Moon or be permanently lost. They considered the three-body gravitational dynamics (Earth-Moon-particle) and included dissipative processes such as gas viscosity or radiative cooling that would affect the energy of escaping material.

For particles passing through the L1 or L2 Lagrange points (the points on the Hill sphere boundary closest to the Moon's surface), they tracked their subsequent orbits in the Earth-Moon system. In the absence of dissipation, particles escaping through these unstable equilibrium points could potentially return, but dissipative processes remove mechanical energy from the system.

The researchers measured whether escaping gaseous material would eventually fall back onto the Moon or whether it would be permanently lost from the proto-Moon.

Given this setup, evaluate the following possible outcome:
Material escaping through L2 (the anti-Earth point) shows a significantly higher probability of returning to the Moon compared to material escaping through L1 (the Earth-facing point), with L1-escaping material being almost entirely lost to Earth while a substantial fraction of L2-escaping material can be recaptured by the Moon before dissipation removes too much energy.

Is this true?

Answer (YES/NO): NO